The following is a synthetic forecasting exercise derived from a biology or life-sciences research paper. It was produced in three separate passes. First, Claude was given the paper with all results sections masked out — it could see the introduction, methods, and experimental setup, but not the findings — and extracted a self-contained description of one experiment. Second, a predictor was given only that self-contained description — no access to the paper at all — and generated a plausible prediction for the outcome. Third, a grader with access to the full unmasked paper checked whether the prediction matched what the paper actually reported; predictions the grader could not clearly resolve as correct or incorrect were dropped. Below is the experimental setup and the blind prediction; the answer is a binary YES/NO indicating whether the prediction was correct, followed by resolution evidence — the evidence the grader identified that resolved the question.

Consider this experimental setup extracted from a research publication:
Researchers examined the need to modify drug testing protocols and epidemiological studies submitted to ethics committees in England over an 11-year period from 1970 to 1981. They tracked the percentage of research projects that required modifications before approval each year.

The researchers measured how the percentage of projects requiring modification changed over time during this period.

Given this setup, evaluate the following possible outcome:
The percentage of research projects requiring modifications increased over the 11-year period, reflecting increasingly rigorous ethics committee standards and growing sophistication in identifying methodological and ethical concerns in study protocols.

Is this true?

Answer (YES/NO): YES